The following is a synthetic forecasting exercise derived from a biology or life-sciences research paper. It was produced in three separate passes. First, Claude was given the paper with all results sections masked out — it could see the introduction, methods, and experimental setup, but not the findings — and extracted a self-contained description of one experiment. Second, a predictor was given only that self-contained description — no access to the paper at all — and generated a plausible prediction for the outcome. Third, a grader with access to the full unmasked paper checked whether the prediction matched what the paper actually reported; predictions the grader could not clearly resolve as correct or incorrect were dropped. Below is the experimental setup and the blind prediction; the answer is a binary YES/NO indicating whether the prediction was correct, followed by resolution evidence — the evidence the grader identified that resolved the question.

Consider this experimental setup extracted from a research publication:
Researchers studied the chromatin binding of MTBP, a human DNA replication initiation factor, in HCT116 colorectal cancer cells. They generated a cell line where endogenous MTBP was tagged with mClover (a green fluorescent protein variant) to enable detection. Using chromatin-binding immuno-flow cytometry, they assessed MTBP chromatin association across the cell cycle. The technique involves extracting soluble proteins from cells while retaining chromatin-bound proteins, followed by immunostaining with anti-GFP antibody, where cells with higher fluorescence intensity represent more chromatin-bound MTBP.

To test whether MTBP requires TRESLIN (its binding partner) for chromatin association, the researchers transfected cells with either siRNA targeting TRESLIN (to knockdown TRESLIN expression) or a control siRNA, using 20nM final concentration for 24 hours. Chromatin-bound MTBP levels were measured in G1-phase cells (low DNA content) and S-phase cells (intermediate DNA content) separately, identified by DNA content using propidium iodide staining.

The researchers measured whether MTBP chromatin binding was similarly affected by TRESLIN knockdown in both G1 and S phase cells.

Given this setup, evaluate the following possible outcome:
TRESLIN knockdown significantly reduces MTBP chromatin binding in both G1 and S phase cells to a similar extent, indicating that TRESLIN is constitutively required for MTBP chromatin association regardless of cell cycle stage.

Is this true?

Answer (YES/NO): NO